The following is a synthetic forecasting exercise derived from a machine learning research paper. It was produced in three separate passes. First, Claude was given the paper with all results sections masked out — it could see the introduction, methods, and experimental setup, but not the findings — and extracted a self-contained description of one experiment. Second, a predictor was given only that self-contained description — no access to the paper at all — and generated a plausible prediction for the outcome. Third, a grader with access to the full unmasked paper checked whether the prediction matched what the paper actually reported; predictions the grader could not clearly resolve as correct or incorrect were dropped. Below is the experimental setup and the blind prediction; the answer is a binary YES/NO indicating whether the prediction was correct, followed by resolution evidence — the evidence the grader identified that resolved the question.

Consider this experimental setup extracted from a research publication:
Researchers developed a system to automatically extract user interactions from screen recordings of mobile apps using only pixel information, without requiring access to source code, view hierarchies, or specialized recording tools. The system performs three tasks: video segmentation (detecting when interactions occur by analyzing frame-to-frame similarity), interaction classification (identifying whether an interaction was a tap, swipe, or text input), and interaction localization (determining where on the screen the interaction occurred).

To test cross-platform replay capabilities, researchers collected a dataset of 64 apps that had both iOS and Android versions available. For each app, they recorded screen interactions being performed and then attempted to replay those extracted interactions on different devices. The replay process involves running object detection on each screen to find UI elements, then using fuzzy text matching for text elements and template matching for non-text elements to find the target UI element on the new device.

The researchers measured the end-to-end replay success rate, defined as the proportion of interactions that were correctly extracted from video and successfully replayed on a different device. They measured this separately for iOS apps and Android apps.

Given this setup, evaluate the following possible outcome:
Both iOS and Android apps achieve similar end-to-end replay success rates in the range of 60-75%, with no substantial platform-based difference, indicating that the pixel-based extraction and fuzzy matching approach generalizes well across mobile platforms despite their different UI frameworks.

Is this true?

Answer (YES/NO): NO